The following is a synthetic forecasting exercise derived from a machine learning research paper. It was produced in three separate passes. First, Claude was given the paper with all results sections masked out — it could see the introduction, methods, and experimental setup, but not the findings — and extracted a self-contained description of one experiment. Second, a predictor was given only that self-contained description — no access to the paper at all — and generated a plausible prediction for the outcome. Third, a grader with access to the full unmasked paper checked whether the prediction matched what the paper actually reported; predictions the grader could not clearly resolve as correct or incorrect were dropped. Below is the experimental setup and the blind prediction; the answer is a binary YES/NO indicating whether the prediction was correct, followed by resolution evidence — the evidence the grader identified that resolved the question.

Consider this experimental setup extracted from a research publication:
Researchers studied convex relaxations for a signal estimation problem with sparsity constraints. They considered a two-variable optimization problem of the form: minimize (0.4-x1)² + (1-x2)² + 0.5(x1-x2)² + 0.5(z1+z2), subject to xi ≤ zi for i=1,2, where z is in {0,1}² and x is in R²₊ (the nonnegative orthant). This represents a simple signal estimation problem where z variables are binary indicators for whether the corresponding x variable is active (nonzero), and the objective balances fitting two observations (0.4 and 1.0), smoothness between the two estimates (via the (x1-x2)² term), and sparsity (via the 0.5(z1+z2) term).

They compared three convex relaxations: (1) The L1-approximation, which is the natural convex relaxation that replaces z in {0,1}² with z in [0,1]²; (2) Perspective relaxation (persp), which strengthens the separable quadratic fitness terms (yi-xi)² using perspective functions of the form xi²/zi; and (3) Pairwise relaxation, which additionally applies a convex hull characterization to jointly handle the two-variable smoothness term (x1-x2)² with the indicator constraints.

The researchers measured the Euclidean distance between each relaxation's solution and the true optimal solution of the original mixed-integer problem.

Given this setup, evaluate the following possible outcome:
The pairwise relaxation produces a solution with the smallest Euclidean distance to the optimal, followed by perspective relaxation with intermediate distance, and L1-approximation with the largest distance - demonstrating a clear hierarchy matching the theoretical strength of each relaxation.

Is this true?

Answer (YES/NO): YES